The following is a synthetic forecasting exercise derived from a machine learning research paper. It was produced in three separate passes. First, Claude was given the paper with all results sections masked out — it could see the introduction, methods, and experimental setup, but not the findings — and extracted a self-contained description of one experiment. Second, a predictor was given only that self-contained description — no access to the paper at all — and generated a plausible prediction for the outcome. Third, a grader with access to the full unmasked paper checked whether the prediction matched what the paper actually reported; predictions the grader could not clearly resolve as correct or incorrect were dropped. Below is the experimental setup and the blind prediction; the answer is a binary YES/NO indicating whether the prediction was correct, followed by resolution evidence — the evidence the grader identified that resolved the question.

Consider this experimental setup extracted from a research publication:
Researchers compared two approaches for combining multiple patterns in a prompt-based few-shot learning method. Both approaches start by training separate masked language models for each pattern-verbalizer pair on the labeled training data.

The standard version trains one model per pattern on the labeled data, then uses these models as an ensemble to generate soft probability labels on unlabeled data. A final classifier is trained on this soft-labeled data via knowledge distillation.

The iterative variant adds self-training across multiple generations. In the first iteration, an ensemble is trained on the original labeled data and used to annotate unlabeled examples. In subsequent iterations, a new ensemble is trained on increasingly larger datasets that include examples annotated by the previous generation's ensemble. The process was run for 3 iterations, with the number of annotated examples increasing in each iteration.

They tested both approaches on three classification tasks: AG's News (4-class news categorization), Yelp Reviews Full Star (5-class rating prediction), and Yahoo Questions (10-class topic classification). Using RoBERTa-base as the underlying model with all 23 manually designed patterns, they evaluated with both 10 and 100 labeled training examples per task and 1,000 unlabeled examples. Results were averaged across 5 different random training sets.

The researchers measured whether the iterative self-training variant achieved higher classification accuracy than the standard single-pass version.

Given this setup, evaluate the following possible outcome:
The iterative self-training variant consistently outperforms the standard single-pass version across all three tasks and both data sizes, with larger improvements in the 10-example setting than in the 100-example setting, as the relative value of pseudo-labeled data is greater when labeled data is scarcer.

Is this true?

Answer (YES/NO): NO